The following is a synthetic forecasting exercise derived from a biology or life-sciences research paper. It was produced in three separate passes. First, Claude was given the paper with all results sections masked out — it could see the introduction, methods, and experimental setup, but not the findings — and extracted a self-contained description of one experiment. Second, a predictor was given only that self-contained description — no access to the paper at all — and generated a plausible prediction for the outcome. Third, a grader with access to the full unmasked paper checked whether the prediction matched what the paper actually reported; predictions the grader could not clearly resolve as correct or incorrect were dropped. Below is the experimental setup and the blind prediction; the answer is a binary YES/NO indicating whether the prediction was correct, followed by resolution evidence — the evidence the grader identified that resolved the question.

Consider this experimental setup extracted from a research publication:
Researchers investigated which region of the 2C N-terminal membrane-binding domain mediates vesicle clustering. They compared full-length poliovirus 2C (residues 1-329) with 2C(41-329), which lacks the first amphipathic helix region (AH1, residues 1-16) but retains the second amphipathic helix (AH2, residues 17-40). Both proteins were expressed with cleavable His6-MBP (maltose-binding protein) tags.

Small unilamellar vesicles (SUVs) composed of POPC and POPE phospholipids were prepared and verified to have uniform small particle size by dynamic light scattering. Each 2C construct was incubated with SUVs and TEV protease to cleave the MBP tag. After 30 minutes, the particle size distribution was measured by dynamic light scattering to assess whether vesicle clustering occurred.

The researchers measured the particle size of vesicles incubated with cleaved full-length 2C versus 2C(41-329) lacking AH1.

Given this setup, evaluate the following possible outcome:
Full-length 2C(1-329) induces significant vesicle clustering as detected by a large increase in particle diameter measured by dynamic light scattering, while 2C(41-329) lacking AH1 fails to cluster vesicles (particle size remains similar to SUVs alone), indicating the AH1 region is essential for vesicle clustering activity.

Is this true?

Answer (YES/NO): NO